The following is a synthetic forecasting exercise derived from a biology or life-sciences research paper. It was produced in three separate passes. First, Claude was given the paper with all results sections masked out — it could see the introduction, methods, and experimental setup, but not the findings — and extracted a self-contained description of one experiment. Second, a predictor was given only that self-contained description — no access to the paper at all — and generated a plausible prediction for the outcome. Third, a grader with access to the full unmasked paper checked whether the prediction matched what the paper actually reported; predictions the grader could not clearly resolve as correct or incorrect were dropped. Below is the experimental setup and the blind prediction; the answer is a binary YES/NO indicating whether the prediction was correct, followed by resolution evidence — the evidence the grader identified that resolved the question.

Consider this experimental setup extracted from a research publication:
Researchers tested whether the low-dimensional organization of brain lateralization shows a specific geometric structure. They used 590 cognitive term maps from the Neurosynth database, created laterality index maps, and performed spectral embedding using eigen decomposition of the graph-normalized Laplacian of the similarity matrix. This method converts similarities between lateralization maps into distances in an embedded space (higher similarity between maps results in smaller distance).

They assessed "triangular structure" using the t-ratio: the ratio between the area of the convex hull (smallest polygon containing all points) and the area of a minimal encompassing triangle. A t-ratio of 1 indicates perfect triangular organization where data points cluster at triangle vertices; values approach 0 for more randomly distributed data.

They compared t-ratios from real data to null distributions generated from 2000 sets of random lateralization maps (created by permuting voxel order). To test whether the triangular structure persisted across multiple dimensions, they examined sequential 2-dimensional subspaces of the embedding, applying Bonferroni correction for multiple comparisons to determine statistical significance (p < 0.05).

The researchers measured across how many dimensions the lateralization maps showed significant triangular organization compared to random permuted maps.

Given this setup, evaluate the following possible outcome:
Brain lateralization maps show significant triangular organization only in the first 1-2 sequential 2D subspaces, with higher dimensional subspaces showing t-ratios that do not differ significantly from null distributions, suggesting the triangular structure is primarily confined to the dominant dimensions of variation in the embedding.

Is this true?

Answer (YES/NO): NO